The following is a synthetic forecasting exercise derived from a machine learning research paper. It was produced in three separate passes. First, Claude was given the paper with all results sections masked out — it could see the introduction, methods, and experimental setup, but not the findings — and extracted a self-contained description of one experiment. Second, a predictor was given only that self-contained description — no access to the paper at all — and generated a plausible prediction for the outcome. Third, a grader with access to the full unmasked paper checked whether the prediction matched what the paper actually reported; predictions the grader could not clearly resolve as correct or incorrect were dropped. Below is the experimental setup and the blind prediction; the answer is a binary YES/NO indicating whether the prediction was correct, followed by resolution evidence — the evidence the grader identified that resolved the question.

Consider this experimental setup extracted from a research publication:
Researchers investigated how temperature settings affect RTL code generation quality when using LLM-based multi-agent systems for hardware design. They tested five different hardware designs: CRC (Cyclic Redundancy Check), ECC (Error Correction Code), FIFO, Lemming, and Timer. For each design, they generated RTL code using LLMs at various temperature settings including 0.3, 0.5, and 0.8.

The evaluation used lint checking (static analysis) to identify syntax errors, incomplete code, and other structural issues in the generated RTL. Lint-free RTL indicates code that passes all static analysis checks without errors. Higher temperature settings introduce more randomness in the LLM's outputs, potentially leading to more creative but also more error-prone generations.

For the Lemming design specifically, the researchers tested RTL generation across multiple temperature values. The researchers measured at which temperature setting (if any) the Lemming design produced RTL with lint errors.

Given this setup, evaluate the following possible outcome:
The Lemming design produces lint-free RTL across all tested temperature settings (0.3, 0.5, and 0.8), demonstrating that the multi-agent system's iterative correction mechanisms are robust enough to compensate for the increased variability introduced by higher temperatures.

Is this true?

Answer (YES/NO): NO